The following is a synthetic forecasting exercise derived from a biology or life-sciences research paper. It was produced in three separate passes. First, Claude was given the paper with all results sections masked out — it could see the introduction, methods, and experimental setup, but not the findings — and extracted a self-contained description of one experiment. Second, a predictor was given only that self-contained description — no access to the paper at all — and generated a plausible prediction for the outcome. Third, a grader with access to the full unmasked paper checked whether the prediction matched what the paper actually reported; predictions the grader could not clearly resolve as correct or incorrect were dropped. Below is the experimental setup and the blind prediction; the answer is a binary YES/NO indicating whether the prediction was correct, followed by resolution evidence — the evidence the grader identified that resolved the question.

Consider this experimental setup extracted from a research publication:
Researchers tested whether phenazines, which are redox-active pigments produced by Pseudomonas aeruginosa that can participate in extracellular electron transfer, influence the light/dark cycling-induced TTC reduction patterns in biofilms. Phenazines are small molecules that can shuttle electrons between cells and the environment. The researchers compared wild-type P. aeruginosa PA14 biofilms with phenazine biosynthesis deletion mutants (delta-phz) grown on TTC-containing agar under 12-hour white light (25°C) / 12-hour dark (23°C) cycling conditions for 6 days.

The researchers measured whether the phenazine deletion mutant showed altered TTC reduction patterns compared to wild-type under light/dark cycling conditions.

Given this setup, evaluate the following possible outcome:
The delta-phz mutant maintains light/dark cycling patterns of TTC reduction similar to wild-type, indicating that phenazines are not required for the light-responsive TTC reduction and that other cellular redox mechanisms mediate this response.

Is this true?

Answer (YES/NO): YES